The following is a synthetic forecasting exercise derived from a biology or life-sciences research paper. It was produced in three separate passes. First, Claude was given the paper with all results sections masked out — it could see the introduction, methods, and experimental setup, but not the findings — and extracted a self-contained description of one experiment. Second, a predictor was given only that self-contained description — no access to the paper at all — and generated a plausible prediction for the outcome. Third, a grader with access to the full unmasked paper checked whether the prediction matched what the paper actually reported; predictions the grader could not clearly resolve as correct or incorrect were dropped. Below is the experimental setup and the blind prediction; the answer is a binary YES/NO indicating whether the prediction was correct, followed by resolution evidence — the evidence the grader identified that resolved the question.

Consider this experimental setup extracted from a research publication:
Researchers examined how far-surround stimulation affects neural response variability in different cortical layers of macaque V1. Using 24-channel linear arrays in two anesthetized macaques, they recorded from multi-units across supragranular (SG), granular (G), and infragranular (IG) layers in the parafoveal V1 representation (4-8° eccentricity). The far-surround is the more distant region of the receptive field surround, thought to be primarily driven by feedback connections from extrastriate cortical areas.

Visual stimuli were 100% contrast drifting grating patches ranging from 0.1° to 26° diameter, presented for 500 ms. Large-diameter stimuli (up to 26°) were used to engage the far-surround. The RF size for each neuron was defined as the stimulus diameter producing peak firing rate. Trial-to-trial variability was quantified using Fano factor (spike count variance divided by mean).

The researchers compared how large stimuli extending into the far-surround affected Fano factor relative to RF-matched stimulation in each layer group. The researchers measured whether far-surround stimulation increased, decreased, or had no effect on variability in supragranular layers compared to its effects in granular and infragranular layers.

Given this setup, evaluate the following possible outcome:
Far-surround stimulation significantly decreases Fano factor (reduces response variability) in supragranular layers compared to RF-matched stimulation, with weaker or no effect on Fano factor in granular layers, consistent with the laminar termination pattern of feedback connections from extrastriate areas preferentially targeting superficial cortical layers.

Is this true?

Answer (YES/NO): NO